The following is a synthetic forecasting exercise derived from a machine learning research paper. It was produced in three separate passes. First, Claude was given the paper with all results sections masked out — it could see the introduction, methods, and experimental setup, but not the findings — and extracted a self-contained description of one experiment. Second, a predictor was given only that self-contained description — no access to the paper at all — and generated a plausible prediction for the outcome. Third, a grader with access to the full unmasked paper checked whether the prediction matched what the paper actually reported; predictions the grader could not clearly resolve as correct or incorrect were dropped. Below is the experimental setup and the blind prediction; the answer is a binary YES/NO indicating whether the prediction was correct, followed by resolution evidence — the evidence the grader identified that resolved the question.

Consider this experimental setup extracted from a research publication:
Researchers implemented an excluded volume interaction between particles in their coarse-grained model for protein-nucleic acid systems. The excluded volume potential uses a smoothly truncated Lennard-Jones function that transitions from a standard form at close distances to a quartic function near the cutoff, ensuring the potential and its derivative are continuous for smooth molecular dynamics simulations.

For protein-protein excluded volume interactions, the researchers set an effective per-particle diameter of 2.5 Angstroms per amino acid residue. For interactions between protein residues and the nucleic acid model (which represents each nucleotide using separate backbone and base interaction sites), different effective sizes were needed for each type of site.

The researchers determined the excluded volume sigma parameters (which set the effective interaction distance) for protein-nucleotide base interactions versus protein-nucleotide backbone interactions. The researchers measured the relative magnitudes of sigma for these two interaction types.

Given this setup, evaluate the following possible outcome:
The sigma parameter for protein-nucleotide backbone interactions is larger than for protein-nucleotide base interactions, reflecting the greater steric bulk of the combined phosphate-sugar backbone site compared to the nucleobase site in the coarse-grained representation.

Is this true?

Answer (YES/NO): YES